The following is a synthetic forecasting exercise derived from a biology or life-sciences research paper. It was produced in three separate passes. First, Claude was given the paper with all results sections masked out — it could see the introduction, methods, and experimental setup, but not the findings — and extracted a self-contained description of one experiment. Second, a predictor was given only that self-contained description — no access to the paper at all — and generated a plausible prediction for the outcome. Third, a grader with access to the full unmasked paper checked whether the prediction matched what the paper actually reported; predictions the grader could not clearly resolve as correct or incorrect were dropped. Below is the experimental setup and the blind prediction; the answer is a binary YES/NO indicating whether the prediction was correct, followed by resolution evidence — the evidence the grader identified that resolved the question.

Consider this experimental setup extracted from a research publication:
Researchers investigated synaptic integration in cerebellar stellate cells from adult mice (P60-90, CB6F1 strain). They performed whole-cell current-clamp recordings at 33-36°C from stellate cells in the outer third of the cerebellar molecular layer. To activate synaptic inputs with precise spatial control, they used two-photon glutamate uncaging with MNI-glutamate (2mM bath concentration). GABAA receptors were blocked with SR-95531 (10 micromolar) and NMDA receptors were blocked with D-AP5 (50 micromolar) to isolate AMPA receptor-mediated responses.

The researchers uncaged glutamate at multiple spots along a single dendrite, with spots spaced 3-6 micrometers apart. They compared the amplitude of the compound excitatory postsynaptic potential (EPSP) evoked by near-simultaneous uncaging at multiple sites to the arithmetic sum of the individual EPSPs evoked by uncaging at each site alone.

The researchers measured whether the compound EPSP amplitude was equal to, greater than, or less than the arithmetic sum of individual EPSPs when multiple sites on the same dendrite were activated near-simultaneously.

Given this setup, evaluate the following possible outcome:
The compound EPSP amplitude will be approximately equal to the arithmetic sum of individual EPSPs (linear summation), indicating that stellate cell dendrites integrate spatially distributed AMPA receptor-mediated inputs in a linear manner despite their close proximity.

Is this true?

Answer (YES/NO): NO